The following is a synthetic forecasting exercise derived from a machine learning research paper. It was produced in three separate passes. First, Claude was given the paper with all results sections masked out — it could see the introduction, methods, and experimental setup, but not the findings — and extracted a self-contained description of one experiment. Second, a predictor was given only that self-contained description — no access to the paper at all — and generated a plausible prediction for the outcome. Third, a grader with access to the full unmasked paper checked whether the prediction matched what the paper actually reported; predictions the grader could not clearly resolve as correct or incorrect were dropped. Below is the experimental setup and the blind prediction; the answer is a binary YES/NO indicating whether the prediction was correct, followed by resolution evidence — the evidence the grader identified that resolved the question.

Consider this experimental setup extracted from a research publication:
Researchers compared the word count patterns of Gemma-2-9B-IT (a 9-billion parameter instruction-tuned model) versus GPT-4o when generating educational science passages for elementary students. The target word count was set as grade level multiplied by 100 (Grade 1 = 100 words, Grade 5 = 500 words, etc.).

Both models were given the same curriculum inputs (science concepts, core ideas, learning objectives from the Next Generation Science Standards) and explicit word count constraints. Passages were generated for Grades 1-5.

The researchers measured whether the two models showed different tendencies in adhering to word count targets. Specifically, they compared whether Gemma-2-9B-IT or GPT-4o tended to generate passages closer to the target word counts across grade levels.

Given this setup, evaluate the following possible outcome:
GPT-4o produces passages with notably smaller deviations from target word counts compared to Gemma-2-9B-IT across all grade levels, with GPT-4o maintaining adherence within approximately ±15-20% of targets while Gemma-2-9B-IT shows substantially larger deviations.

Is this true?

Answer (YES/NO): YES